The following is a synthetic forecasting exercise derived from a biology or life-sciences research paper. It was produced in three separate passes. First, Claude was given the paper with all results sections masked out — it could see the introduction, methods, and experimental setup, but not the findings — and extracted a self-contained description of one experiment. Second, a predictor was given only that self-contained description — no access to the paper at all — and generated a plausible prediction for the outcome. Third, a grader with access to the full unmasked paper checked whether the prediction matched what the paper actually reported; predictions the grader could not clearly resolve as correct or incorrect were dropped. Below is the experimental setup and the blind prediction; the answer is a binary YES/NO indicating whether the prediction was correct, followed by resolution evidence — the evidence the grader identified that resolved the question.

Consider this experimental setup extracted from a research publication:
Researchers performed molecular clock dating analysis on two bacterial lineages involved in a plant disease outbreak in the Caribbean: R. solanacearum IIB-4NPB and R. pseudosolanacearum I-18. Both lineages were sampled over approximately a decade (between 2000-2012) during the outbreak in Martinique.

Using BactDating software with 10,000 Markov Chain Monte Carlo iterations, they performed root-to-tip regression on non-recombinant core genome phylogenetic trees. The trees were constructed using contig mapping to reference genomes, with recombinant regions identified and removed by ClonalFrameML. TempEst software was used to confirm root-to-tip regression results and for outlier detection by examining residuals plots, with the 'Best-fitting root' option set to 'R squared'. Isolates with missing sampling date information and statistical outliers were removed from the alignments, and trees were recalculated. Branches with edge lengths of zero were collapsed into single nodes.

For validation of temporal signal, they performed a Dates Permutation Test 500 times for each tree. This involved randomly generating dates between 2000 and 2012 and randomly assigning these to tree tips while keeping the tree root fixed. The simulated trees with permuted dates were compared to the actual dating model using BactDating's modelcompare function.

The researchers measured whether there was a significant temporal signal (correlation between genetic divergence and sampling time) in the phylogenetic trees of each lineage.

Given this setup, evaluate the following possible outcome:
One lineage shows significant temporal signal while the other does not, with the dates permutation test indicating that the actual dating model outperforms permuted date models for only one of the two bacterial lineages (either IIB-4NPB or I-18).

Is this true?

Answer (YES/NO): NO